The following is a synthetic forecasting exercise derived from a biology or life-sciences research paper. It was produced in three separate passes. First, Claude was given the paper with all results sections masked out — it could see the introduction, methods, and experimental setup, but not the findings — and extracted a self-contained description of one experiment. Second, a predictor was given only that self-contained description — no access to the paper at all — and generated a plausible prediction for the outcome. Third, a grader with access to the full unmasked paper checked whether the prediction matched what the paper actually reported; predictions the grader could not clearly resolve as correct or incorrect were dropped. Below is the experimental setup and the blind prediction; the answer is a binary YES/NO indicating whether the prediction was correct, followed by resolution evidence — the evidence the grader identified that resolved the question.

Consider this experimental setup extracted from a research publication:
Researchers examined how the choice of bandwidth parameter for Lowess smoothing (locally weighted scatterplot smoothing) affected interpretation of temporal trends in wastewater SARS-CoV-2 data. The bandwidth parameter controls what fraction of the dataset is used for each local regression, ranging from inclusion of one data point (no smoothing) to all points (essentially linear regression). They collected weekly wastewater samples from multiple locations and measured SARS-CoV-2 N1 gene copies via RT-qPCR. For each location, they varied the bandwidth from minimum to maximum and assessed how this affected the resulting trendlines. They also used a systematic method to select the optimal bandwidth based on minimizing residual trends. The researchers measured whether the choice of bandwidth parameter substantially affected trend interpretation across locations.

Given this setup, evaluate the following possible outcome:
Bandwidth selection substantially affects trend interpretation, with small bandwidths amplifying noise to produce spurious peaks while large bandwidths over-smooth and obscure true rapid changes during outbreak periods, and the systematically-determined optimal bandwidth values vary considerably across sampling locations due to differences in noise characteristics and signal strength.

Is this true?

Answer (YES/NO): NO